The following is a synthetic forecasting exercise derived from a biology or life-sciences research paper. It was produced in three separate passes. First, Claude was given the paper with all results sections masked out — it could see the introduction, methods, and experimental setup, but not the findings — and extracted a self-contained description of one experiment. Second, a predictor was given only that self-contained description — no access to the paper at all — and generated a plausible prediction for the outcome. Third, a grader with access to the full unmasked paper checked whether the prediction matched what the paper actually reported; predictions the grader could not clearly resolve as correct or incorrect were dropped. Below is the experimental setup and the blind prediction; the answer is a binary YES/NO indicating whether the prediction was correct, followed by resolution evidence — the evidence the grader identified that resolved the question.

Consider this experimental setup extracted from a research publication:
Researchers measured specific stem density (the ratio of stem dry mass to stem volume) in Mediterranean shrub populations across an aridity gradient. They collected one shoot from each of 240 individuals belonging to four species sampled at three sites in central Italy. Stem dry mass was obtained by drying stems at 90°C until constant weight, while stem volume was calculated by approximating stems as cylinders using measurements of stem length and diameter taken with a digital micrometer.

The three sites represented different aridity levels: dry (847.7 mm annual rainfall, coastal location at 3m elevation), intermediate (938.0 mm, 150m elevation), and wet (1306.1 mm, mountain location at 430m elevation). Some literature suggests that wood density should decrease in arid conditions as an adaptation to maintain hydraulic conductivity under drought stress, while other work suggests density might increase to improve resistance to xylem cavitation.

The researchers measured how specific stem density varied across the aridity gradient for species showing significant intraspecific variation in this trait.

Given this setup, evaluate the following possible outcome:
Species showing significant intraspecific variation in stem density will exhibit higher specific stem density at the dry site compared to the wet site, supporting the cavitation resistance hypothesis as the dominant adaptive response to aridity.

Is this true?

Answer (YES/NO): NO